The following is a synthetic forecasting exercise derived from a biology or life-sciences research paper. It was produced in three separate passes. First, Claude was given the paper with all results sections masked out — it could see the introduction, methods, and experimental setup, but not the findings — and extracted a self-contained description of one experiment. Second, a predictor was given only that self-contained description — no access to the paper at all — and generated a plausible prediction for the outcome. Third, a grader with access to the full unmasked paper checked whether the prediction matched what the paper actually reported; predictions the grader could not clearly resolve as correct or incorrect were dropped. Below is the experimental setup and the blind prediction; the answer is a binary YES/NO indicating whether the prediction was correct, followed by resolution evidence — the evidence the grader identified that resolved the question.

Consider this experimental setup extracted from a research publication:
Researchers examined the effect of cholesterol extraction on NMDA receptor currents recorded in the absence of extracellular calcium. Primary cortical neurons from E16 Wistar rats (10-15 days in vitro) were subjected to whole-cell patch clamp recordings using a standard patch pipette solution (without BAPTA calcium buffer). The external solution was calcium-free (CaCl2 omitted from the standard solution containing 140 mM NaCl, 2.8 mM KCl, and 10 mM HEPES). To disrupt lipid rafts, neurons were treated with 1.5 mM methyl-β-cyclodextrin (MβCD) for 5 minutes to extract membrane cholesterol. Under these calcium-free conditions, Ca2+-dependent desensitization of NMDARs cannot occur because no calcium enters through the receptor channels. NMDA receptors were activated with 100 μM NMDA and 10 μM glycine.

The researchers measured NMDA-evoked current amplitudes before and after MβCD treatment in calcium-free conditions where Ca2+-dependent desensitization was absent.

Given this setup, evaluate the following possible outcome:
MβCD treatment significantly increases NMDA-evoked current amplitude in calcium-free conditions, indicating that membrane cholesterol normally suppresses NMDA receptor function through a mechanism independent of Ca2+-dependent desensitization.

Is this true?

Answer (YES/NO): NO